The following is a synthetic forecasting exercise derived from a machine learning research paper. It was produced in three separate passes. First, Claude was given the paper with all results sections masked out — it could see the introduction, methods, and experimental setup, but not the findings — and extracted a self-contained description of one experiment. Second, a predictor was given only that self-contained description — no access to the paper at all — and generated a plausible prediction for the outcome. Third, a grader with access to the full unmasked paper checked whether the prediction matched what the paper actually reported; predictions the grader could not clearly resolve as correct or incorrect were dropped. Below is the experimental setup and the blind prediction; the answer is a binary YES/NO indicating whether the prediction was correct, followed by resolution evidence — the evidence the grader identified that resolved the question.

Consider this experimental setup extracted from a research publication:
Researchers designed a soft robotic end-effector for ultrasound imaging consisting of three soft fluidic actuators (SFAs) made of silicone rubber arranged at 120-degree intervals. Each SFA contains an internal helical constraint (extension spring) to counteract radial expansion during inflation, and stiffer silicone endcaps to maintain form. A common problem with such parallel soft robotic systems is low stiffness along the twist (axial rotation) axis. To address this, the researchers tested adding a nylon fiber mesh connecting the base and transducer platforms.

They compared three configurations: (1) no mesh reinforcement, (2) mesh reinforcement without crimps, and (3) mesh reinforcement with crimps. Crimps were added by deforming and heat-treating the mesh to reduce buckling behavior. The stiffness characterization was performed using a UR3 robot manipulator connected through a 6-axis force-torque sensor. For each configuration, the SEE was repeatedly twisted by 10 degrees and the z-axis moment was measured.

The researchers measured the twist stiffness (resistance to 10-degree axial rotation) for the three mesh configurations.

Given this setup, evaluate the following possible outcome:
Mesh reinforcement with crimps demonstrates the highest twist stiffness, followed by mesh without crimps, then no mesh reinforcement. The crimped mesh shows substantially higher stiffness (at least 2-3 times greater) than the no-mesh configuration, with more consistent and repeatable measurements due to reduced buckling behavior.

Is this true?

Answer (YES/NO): YES